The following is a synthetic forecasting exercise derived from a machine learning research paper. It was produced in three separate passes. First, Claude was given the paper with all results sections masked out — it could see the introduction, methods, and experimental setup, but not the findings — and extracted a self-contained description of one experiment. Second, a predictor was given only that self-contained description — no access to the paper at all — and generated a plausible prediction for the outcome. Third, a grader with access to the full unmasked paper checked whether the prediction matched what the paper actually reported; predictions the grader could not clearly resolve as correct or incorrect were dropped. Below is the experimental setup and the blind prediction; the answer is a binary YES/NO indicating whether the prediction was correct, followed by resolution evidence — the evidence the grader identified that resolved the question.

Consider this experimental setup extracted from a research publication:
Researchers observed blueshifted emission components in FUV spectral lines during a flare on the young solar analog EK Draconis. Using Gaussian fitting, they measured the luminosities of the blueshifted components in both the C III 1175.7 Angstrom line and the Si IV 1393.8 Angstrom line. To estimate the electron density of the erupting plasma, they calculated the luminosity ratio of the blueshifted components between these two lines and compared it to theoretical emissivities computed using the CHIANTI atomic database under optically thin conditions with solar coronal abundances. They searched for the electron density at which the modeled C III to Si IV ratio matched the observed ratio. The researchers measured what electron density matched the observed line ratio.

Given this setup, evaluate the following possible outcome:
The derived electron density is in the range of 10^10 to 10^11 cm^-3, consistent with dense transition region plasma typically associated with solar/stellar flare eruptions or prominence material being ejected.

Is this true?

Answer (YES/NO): NO